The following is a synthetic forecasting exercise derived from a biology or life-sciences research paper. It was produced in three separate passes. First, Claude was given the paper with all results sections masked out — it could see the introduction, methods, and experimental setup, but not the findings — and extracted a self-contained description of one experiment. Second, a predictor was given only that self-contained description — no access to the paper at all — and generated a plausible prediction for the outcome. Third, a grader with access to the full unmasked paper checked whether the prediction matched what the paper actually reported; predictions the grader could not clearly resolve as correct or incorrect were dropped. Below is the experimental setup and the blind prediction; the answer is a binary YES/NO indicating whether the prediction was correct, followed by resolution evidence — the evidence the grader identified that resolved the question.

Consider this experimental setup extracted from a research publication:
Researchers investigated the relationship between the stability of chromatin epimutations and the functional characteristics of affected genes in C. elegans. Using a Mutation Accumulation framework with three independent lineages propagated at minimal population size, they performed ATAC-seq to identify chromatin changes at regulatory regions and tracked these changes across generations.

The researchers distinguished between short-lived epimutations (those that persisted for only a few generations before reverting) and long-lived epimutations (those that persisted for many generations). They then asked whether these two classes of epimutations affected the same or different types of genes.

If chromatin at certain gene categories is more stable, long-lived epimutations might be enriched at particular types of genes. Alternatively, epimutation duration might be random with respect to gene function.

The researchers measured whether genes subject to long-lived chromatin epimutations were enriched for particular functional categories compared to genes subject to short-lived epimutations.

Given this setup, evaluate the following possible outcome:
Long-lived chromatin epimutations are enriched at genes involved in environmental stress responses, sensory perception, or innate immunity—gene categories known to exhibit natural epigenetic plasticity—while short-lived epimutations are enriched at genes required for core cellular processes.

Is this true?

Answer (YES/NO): NO